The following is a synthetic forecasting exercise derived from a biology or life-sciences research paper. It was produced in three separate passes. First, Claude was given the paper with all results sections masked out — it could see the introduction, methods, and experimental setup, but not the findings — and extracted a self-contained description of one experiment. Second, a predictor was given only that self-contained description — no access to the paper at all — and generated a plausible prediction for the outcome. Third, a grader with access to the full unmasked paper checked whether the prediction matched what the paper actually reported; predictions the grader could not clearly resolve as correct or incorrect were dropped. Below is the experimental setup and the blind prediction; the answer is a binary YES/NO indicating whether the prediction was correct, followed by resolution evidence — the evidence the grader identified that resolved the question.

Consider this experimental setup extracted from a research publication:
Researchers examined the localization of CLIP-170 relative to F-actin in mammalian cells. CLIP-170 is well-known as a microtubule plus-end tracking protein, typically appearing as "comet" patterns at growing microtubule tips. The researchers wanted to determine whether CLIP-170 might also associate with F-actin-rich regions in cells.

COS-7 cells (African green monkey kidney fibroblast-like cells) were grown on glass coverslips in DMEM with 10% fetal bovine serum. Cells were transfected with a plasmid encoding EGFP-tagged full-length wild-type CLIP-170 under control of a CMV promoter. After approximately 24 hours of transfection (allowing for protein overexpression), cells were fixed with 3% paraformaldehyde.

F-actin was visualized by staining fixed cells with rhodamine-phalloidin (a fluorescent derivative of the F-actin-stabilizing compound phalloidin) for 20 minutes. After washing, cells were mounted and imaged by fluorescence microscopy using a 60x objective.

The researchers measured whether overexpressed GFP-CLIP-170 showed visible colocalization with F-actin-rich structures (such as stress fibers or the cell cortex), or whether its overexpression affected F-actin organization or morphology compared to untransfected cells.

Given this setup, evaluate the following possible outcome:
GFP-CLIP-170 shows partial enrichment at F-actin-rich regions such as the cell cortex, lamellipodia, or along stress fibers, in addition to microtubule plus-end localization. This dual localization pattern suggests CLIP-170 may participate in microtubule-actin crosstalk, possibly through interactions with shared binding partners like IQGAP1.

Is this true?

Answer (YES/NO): NO